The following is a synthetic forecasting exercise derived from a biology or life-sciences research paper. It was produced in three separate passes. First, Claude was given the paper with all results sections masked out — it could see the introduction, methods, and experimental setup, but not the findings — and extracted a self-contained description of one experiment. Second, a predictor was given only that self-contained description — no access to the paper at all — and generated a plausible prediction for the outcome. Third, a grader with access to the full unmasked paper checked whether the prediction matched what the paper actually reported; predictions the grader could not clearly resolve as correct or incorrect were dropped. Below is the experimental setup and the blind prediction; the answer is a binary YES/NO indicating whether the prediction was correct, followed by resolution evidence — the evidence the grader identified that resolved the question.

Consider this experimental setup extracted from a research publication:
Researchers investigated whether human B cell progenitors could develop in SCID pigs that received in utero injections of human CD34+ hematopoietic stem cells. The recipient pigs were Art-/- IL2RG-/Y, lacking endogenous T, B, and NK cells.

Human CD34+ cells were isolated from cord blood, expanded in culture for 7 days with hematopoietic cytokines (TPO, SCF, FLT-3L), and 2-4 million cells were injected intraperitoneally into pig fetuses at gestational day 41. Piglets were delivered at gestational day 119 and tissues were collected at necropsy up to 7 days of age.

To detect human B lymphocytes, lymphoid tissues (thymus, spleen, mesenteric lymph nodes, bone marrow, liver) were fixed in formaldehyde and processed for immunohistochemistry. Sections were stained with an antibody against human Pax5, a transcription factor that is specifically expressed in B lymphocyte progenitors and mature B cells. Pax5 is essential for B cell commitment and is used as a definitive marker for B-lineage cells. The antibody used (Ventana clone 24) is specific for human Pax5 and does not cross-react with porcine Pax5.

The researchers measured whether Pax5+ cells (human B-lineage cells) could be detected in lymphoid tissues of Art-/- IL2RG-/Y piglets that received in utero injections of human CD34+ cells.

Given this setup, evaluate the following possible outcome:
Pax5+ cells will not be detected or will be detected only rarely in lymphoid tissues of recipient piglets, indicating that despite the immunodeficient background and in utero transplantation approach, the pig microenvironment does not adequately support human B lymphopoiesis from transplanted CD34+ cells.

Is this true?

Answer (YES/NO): NO